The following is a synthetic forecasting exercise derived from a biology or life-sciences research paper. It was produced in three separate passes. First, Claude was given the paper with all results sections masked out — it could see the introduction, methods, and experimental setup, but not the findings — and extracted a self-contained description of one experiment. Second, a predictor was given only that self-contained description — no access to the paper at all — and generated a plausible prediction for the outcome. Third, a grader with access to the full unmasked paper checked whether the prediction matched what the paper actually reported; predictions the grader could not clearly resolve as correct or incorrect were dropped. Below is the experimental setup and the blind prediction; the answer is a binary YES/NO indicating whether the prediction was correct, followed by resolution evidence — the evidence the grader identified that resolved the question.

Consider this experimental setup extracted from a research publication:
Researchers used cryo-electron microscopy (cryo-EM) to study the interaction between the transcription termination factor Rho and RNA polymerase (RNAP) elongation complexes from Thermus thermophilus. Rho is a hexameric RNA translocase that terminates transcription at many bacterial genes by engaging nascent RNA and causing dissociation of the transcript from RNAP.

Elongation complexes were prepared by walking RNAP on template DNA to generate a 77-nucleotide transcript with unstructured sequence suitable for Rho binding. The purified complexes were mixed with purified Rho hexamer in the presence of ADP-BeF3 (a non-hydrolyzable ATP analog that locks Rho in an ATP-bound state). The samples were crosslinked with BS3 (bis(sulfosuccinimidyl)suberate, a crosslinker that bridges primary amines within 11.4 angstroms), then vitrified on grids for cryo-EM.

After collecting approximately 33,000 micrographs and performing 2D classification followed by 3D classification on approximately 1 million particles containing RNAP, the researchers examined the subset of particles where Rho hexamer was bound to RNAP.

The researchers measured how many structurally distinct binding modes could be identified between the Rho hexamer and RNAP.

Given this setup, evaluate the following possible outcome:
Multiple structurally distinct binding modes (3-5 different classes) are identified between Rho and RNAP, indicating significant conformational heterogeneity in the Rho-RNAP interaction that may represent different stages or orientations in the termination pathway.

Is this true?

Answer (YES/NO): NO